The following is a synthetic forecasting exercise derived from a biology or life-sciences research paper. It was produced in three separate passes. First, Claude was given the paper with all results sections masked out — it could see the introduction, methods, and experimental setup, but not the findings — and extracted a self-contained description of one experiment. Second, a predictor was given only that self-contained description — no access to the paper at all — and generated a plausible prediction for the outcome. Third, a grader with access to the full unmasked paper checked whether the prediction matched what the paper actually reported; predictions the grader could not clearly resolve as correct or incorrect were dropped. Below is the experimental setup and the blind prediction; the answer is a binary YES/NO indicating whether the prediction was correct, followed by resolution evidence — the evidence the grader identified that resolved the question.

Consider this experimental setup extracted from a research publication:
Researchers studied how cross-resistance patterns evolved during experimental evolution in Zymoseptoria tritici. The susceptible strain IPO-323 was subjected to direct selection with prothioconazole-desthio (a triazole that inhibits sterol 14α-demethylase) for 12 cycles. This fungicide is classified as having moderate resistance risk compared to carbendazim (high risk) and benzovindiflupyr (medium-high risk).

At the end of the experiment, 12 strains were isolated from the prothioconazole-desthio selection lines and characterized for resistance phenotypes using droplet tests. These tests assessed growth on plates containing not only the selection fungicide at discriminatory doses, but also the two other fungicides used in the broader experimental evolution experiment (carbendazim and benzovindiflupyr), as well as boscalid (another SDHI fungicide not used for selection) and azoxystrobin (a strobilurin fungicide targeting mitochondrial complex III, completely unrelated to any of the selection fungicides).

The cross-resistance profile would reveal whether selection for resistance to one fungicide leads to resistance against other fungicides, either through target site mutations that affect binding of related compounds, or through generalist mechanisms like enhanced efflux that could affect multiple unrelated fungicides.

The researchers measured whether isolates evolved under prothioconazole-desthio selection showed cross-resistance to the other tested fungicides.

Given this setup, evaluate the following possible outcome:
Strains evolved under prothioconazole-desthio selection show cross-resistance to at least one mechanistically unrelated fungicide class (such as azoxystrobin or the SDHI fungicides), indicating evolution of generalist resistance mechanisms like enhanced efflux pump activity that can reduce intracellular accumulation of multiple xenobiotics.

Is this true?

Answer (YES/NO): YES